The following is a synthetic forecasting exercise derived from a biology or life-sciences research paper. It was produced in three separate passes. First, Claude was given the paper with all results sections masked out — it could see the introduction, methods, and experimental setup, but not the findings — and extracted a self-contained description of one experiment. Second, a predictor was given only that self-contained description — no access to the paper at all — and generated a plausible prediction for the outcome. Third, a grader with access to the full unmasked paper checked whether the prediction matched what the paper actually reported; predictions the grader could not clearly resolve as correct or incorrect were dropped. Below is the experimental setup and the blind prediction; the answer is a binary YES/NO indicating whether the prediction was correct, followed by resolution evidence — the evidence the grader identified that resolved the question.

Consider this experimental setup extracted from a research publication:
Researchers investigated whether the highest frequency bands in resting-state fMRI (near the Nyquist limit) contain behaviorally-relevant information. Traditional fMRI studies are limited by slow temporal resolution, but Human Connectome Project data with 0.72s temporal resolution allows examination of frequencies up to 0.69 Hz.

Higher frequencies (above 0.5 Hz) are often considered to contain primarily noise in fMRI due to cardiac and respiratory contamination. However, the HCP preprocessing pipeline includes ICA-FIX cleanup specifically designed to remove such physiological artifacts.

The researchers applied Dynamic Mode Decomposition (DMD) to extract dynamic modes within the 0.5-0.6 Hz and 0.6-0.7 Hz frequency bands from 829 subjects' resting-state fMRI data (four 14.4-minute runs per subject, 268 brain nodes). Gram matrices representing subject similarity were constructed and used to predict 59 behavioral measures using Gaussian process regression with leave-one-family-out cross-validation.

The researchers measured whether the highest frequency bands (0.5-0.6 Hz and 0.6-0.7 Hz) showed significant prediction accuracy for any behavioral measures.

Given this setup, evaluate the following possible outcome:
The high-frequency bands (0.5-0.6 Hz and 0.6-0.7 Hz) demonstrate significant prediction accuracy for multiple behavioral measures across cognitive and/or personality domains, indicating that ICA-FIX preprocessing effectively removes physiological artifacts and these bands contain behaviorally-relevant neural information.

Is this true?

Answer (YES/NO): NO